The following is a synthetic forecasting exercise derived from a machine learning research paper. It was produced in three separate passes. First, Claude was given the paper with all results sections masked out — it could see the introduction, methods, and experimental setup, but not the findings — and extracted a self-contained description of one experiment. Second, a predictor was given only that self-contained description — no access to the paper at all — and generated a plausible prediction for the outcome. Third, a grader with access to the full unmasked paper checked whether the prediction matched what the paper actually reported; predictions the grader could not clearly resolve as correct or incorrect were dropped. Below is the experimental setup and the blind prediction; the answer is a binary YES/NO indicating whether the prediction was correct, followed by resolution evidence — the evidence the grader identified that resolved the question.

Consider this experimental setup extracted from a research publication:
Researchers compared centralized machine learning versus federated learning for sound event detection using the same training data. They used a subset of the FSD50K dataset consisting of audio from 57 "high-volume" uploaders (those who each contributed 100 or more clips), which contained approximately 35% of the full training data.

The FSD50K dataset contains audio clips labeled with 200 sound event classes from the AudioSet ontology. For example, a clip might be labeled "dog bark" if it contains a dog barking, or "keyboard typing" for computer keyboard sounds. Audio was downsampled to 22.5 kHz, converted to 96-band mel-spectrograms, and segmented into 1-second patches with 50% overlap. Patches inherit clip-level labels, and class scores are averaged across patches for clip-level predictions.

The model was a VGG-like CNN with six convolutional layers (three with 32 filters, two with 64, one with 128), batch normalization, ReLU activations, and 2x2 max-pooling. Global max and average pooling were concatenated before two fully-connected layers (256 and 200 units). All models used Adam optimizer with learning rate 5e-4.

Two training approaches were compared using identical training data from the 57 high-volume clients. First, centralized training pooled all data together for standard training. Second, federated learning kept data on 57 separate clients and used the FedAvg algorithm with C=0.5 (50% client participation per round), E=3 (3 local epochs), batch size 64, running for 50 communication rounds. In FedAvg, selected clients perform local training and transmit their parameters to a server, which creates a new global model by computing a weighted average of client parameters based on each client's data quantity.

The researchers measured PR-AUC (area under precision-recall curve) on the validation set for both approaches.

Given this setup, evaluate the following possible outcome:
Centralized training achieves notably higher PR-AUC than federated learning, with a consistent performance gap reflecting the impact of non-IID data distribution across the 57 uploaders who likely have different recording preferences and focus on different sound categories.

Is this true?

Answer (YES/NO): NO